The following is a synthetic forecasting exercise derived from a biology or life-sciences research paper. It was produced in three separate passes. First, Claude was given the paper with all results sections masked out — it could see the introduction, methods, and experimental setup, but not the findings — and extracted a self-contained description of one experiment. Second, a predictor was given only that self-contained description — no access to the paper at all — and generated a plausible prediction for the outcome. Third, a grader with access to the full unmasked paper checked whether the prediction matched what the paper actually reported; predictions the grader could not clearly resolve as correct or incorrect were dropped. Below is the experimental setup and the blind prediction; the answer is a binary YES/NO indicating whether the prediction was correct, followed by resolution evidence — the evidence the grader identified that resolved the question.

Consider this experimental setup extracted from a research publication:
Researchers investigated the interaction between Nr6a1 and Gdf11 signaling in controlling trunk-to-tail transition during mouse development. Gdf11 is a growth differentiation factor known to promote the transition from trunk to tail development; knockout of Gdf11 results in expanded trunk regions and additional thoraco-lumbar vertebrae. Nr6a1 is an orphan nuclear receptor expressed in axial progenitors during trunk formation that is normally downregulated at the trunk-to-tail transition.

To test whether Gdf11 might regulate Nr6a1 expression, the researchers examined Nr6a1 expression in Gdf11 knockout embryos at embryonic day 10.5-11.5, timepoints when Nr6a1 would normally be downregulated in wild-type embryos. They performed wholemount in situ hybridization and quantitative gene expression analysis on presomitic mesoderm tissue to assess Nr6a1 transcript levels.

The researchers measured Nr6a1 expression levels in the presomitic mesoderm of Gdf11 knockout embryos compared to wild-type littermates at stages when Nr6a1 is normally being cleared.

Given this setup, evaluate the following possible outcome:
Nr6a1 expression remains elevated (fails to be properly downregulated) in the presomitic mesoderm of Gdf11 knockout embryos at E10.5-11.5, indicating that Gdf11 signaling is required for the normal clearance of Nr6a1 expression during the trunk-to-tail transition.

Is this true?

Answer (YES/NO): YES